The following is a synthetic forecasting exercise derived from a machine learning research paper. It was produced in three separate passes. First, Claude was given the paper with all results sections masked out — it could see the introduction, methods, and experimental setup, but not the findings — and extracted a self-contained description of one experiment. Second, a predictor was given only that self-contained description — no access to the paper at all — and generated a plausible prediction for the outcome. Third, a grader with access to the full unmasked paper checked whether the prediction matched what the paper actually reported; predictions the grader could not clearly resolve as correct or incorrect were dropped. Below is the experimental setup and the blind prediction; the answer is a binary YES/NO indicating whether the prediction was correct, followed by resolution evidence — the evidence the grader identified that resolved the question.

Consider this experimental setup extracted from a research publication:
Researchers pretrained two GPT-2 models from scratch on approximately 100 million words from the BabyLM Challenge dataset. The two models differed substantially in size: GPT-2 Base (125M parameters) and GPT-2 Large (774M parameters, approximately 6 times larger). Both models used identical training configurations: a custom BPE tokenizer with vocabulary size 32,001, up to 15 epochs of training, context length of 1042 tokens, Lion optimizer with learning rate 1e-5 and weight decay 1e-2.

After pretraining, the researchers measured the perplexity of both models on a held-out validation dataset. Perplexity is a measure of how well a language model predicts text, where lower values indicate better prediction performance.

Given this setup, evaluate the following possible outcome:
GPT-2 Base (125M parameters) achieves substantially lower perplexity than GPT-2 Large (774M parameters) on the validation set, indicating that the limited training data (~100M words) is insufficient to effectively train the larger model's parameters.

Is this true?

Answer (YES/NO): NO